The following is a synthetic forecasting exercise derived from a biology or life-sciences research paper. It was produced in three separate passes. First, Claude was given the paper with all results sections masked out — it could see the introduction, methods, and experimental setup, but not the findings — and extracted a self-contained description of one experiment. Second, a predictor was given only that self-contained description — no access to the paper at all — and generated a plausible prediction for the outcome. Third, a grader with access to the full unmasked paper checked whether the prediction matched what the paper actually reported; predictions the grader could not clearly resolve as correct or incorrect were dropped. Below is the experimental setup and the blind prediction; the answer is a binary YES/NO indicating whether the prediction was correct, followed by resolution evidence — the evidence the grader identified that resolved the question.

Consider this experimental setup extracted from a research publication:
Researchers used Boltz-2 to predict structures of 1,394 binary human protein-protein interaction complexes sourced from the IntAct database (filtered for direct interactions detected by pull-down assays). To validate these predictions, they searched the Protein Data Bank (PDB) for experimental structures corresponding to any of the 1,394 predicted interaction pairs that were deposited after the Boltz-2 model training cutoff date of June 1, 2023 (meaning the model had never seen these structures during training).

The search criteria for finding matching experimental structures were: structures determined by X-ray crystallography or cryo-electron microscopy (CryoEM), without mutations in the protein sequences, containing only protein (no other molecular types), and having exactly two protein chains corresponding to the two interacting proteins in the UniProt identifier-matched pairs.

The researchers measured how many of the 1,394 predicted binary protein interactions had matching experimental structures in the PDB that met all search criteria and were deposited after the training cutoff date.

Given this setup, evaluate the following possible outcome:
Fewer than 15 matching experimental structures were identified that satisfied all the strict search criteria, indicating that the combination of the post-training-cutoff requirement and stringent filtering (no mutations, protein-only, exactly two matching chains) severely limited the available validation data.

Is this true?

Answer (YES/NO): YES